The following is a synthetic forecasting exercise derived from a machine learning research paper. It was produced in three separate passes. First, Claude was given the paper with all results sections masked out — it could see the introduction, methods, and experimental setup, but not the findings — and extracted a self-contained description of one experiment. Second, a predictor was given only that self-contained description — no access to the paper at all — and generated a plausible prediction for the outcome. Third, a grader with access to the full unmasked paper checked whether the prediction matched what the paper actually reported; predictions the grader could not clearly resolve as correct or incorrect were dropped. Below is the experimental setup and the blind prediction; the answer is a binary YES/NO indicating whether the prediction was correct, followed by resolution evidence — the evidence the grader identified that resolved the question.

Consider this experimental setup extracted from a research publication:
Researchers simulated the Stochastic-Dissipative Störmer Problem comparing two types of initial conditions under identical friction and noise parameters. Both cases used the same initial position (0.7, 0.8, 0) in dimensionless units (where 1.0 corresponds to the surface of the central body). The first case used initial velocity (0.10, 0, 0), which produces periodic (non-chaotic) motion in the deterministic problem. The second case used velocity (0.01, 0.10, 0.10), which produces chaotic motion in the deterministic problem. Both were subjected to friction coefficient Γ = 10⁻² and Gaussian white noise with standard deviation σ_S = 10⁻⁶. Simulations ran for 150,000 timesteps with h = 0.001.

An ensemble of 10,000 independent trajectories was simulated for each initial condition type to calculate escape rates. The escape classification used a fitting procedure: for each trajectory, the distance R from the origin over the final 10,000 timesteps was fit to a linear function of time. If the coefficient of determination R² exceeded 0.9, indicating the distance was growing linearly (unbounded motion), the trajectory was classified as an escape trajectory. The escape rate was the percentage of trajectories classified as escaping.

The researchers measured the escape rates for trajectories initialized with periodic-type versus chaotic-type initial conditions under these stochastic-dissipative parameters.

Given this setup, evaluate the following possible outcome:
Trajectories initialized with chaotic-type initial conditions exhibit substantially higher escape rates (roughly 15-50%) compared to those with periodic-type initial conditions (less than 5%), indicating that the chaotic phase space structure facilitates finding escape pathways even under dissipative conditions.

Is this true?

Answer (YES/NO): NO